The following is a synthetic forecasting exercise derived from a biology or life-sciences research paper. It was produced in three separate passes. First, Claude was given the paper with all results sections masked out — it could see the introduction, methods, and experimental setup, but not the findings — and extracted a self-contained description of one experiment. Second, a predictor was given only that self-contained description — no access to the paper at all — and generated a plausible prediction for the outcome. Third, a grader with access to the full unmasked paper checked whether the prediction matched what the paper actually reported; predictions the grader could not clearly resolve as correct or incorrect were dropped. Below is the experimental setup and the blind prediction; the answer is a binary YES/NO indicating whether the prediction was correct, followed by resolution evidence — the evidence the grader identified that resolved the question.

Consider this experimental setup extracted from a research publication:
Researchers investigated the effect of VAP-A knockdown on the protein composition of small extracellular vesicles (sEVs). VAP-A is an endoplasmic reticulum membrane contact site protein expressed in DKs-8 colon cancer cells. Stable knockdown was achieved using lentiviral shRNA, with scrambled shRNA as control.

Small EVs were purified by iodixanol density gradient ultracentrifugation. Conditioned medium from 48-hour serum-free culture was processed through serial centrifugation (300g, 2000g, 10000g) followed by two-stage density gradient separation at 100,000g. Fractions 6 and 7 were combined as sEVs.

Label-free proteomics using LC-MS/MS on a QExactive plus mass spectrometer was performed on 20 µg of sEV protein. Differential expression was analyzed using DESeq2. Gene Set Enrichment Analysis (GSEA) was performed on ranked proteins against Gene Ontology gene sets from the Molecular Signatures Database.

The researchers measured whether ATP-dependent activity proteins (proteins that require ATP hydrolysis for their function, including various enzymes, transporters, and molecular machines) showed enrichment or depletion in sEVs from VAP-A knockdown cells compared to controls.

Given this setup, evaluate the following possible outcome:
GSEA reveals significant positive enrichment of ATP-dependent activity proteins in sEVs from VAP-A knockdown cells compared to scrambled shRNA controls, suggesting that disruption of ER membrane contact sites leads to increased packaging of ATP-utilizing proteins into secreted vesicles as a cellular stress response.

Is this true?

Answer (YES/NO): NO